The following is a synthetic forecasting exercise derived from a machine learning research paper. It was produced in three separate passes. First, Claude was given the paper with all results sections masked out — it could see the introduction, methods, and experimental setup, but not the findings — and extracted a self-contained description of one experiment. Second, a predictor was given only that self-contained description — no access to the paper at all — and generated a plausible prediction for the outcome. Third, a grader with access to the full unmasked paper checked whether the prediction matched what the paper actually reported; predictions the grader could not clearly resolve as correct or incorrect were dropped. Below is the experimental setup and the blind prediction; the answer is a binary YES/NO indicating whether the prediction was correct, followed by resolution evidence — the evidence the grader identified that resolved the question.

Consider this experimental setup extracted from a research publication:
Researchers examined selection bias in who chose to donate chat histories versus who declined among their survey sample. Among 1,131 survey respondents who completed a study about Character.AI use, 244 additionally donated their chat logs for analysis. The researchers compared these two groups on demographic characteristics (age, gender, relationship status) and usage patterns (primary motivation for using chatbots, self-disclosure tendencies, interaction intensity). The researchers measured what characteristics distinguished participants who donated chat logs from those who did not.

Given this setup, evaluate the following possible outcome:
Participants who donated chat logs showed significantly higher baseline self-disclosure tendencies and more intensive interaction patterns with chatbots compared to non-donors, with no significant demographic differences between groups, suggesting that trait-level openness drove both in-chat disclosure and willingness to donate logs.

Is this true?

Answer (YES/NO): NO